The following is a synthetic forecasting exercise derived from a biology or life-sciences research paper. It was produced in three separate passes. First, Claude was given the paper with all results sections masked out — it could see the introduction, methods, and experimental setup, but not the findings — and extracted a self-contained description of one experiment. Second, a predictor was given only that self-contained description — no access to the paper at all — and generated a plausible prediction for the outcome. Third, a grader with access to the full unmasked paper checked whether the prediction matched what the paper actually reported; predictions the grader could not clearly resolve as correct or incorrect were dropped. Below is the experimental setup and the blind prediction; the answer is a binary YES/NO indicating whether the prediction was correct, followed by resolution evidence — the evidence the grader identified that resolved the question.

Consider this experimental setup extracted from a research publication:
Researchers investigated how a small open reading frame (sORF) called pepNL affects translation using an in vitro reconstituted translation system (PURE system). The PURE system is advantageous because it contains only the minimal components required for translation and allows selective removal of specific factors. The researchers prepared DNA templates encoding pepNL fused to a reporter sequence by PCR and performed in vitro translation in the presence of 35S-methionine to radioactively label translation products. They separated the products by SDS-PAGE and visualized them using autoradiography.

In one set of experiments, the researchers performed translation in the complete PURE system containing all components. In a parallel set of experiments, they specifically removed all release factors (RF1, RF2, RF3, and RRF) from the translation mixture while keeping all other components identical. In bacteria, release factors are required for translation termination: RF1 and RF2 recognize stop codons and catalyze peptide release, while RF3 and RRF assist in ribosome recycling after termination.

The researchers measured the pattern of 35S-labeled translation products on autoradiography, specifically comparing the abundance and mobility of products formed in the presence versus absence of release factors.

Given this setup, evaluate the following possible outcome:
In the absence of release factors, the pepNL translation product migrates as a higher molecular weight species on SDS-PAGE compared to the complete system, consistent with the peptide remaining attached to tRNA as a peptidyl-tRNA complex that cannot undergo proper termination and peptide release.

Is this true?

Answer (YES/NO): YES